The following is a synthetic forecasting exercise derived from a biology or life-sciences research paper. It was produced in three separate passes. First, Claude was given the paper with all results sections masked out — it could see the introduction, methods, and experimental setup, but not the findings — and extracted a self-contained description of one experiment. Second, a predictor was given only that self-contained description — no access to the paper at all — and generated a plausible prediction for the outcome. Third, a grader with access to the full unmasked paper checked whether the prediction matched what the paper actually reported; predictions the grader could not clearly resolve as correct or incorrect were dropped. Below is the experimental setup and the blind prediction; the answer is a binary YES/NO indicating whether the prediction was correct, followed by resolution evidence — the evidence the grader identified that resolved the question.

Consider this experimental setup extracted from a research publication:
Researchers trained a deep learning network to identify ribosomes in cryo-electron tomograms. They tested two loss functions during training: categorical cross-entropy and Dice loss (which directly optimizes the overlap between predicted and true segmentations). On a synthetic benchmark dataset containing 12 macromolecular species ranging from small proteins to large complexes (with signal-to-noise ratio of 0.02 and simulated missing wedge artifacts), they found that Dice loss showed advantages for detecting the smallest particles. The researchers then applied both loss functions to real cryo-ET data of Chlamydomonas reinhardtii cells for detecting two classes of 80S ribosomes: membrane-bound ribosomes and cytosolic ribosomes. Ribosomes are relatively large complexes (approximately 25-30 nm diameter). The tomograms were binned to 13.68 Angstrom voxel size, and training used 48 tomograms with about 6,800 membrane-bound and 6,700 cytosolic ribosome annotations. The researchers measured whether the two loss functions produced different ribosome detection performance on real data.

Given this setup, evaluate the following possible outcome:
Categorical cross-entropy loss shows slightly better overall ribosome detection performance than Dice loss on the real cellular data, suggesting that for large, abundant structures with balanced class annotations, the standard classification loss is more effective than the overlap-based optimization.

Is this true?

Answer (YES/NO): NO